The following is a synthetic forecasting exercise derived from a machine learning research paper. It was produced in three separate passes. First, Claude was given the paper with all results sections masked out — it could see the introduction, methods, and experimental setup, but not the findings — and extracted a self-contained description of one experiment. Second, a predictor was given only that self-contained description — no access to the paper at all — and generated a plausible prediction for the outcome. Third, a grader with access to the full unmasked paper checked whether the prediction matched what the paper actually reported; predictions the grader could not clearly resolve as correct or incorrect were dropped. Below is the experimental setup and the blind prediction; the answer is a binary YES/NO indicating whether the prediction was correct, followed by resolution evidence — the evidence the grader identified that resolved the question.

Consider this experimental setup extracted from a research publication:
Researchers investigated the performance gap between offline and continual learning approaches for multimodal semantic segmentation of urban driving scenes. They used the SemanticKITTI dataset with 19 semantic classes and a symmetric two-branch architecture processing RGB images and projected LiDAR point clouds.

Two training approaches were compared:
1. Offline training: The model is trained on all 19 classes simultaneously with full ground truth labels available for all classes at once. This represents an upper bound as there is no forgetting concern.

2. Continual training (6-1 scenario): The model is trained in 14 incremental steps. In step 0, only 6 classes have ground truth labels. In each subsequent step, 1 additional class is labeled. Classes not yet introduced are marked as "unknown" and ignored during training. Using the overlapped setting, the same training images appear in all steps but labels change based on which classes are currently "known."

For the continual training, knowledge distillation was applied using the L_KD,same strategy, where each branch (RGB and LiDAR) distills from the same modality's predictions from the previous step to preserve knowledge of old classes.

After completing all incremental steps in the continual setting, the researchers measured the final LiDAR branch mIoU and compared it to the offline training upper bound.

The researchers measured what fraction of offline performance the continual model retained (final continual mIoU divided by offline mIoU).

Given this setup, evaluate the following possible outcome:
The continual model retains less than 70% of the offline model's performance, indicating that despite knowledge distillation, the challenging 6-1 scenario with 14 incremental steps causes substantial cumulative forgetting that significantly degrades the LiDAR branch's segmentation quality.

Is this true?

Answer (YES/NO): YES